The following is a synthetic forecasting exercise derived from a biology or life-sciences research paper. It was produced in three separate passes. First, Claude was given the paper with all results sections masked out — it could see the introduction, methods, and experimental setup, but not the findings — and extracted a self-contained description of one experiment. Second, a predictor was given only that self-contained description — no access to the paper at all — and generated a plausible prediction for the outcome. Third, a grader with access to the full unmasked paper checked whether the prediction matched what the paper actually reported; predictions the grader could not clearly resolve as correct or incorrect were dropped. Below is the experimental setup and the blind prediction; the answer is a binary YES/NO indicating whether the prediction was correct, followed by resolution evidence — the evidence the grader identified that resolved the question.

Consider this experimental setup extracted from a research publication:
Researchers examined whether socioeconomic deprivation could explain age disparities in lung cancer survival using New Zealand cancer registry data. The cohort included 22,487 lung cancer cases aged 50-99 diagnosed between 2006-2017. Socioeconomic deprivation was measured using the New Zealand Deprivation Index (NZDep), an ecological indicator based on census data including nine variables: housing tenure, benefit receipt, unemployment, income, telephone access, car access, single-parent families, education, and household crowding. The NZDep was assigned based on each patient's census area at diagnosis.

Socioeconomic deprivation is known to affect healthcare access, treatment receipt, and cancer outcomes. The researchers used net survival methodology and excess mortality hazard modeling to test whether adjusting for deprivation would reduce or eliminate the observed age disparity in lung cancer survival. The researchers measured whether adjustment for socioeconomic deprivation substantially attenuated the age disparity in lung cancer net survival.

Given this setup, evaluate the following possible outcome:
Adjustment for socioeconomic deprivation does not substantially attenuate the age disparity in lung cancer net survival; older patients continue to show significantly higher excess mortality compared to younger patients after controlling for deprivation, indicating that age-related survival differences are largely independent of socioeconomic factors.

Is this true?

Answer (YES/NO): YES